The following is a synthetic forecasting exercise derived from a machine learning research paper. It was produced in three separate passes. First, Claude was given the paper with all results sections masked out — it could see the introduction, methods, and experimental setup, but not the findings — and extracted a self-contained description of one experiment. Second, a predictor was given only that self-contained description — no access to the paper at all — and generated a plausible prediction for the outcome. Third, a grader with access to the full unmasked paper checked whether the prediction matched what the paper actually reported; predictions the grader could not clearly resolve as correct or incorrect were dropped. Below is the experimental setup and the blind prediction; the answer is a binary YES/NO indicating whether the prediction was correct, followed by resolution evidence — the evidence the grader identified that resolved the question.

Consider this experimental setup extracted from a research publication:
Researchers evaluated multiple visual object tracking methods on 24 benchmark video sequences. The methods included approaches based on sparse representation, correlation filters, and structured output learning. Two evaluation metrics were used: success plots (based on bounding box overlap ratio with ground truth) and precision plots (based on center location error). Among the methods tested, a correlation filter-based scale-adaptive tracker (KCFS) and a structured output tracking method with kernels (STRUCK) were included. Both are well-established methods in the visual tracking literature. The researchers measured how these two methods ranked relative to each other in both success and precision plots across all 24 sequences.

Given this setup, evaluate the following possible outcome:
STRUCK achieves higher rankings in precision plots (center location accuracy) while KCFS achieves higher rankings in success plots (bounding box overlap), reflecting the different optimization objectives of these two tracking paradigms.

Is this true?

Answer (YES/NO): NO